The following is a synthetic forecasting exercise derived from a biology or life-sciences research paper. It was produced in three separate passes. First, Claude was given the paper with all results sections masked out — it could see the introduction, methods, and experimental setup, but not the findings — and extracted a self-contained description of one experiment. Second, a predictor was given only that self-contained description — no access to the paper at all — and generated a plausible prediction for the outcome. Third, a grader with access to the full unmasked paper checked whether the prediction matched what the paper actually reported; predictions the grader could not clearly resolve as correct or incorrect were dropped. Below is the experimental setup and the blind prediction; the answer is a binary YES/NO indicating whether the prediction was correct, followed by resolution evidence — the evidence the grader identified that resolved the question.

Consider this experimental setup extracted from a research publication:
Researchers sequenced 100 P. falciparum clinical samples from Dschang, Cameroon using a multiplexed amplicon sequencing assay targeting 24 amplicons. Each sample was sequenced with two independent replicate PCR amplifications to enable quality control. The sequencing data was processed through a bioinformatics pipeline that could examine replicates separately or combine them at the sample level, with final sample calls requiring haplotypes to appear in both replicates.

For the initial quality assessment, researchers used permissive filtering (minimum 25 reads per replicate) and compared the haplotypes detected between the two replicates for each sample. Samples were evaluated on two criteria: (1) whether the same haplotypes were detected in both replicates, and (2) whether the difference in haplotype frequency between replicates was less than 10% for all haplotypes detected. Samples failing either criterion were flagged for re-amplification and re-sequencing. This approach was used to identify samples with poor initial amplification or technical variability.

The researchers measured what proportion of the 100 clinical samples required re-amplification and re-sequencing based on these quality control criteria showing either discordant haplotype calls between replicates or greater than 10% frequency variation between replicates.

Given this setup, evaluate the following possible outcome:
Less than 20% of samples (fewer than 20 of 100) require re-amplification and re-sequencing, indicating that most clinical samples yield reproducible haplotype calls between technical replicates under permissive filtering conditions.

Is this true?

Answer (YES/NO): NO